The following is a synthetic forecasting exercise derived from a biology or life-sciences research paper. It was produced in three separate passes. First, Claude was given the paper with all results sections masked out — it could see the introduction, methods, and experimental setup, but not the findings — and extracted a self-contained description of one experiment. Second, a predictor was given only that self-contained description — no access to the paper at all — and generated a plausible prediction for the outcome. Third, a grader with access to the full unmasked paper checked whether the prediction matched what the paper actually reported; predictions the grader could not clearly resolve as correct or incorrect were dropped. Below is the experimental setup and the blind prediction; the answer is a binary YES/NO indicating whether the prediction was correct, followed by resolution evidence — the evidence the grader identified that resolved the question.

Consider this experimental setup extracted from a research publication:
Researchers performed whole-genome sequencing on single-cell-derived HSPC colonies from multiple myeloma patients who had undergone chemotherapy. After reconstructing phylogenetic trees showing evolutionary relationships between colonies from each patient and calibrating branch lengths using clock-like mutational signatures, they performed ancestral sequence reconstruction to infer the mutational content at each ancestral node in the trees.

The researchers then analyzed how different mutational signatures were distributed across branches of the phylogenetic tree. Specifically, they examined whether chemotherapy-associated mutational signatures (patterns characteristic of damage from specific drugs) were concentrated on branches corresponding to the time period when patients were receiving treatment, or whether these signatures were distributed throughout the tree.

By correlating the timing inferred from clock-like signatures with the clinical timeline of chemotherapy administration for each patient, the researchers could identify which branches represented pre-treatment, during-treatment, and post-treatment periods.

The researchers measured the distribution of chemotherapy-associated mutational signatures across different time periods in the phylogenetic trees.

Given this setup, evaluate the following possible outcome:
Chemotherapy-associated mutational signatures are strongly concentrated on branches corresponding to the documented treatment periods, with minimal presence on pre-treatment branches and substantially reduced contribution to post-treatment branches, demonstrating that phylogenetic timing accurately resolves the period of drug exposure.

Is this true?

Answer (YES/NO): YES